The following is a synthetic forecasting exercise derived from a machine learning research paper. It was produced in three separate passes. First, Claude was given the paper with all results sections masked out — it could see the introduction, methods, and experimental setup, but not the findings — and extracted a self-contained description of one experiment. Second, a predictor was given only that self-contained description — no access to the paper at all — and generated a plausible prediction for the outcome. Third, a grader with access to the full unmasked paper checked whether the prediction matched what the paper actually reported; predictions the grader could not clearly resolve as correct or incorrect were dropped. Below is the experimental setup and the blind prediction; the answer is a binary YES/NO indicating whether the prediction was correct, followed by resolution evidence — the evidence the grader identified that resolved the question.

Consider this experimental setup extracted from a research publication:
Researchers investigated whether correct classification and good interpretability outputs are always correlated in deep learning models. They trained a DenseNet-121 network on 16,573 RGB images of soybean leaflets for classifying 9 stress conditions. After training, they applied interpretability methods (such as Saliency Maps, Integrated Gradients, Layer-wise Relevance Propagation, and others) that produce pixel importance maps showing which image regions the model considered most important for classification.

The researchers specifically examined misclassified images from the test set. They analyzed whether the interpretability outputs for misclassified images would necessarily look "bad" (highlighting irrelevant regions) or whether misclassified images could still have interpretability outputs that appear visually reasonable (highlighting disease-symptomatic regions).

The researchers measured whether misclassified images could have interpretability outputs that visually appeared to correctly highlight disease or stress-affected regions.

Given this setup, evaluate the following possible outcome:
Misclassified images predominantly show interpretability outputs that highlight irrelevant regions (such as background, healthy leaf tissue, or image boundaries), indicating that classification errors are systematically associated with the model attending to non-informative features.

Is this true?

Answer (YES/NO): NO